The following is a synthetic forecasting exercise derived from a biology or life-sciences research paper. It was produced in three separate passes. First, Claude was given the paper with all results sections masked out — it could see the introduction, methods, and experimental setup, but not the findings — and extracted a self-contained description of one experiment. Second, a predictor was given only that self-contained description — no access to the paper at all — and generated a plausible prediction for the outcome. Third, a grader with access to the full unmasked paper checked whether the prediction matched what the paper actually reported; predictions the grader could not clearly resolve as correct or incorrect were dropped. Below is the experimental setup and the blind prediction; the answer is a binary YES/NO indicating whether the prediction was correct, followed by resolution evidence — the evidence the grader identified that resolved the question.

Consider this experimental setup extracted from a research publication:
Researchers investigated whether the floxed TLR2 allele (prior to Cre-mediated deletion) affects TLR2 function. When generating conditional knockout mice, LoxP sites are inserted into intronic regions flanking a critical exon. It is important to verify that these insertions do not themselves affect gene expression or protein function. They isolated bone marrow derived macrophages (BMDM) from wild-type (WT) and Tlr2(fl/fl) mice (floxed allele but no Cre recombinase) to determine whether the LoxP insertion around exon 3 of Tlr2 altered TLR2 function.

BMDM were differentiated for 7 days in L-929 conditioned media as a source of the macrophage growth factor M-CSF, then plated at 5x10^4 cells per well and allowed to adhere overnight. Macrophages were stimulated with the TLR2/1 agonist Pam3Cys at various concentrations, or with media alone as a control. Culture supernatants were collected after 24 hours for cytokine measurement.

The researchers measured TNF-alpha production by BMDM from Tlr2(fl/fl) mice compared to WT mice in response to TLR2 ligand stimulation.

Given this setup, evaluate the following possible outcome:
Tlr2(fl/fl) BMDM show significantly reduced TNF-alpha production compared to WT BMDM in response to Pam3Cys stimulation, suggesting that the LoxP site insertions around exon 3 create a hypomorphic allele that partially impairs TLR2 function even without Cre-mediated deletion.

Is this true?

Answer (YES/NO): NO